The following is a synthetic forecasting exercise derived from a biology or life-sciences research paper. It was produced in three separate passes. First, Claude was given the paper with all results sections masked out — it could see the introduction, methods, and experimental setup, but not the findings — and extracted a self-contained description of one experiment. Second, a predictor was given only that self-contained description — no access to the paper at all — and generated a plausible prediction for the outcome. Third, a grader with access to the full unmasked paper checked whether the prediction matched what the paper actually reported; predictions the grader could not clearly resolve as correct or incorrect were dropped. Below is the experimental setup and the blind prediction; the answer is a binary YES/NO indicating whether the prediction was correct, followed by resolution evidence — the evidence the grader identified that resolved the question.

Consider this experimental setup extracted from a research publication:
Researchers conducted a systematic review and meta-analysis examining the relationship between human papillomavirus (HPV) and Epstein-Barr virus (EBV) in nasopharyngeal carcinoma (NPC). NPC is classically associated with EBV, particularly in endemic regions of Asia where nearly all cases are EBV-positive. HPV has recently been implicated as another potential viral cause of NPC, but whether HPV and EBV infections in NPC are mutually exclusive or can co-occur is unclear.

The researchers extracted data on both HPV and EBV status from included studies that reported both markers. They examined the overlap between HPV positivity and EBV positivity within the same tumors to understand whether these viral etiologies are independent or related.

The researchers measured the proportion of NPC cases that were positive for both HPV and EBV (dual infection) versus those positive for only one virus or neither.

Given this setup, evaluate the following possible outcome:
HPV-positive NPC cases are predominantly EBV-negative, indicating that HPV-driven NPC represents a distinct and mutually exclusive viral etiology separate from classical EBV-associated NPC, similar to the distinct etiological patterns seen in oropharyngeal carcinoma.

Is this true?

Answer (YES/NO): YES